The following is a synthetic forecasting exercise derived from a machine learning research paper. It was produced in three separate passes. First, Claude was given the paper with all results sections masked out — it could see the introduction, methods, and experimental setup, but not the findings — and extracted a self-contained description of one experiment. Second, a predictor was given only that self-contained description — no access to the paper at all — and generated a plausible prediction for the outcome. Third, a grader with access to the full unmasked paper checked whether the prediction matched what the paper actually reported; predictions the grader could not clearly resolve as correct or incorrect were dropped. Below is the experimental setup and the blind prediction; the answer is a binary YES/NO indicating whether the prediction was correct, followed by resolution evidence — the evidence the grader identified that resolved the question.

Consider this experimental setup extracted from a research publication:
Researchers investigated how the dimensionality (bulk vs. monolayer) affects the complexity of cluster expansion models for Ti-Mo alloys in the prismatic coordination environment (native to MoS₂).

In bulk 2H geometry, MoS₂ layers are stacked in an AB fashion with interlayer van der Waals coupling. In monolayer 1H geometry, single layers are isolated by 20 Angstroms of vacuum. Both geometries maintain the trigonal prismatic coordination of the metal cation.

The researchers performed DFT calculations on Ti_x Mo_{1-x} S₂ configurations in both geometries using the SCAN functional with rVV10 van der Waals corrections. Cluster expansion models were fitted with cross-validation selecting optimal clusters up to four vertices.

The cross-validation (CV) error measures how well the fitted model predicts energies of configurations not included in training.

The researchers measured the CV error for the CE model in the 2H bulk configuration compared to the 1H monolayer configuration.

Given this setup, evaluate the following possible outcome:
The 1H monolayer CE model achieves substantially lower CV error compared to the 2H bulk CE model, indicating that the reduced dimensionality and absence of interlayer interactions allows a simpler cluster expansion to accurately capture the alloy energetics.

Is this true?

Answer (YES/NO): NO